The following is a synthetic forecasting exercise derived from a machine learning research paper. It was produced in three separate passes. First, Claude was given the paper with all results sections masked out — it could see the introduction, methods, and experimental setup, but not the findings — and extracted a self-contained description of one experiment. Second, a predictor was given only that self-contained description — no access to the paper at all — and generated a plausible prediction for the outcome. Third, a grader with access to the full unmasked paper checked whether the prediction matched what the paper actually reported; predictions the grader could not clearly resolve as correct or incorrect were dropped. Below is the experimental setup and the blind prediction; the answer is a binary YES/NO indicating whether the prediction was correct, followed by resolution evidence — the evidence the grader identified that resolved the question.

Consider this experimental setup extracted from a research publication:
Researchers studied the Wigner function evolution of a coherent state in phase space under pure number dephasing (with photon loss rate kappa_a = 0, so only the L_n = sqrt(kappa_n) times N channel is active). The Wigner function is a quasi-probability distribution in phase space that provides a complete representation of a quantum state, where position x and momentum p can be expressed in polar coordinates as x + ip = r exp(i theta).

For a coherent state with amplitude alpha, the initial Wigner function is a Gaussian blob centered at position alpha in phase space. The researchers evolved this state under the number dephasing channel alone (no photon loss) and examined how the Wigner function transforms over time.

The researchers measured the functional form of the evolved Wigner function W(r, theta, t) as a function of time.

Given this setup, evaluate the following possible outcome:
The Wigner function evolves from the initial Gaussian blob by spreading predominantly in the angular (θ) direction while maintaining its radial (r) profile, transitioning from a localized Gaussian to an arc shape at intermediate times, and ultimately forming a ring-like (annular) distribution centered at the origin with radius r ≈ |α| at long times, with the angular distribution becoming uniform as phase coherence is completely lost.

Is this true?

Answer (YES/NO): YES